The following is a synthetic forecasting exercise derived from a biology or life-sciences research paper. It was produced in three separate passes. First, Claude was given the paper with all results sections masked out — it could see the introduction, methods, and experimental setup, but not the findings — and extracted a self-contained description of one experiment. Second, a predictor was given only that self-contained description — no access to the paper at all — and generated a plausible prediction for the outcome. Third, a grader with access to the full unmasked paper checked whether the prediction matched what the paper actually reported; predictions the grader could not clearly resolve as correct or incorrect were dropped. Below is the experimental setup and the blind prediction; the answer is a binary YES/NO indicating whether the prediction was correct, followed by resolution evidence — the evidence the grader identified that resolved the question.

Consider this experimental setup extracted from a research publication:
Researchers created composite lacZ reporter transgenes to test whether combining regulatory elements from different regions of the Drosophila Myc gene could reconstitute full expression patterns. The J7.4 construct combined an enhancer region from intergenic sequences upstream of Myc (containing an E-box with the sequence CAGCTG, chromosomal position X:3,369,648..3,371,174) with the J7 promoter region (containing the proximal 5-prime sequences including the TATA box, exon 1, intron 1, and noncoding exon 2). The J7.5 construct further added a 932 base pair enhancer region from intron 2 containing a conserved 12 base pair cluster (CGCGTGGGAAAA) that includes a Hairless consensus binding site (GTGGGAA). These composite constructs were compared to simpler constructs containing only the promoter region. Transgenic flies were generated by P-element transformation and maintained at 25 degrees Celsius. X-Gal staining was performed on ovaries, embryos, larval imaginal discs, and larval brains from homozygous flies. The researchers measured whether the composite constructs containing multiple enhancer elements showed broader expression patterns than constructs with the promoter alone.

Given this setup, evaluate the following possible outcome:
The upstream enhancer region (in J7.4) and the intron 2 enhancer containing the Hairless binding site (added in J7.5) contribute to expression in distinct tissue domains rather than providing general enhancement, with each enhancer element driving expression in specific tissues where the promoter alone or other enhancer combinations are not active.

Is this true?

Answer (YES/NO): NO